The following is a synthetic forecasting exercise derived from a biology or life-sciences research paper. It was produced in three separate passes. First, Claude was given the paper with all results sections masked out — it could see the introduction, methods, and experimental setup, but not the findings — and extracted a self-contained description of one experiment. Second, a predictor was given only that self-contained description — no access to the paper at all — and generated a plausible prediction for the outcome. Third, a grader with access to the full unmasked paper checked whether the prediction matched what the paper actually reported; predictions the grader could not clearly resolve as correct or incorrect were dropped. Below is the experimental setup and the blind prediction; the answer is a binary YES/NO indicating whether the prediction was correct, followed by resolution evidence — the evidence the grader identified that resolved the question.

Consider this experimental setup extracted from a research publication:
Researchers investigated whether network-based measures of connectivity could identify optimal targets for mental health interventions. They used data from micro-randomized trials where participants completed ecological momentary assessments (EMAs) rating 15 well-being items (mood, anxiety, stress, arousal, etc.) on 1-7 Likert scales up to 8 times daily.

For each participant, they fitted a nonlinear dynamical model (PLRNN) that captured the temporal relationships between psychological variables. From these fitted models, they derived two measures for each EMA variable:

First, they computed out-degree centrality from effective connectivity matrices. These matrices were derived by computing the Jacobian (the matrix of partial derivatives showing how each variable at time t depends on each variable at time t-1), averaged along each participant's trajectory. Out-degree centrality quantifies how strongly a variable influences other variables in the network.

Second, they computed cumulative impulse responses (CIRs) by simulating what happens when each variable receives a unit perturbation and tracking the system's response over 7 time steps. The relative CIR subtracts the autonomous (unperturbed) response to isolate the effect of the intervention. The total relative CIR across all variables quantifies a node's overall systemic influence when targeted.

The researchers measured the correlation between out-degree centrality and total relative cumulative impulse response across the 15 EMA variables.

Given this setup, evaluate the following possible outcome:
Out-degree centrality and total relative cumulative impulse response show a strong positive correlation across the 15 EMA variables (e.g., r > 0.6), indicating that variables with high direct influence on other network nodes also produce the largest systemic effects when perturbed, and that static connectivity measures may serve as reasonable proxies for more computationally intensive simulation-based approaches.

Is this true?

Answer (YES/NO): YES